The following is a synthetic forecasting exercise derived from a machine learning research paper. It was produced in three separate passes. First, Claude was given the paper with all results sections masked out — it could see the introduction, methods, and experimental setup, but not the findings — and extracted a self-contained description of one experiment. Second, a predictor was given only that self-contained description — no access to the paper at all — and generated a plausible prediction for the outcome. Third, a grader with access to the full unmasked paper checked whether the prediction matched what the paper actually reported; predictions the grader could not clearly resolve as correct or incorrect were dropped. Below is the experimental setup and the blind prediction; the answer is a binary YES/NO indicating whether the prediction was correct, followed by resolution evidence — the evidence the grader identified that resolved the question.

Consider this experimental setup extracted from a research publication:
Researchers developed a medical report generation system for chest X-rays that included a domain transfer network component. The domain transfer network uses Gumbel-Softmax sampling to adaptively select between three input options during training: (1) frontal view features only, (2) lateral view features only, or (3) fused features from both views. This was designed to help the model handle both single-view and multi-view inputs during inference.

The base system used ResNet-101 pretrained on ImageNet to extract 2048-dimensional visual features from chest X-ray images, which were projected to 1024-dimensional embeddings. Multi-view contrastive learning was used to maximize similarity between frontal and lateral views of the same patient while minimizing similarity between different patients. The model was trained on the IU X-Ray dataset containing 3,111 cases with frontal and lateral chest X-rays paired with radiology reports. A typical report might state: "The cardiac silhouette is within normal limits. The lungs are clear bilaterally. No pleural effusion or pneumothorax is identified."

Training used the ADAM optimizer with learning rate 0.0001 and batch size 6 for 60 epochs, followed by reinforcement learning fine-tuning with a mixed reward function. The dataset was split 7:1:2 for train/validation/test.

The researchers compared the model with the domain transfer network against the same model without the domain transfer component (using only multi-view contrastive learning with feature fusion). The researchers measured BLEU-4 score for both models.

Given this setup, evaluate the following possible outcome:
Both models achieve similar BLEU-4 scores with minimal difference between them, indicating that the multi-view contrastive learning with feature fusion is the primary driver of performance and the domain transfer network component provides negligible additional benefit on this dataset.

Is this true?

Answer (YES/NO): YES